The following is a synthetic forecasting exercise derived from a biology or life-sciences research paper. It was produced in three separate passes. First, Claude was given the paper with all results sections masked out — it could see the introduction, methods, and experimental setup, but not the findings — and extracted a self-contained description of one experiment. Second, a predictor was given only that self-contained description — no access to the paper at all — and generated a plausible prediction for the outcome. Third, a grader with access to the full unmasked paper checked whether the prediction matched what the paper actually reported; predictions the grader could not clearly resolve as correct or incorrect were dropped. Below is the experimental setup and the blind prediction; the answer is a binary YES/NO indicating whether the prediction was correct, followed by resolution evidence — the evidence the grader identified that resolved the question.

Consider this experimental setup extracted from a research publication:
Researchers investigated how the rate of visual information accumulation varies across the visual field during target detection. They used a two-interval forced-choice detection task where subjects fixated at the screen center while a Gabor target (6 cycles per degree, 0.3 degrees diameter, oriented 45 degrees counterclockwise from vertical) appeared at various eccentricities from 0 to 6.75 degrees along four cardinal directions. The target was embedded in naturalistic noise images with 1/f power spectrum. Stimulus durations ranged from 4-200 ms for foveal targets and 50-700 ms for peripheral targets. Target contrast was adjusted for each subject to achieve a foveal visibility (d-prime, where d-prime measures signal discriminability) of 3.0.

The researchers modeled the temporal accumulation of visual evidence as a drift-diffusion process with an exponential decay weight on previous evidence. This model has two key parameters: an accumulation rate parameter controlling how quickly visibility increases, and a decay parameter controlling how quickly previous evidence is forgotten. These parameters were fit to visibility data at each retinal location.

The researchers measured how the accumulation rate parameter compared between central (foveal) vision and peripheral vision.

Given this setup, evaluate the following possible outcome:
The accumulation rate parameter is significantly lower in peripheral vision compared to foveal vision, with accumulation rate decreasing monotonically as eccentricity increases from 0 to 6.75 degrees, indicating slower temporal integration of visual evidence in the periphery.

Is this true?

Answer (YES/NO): YES